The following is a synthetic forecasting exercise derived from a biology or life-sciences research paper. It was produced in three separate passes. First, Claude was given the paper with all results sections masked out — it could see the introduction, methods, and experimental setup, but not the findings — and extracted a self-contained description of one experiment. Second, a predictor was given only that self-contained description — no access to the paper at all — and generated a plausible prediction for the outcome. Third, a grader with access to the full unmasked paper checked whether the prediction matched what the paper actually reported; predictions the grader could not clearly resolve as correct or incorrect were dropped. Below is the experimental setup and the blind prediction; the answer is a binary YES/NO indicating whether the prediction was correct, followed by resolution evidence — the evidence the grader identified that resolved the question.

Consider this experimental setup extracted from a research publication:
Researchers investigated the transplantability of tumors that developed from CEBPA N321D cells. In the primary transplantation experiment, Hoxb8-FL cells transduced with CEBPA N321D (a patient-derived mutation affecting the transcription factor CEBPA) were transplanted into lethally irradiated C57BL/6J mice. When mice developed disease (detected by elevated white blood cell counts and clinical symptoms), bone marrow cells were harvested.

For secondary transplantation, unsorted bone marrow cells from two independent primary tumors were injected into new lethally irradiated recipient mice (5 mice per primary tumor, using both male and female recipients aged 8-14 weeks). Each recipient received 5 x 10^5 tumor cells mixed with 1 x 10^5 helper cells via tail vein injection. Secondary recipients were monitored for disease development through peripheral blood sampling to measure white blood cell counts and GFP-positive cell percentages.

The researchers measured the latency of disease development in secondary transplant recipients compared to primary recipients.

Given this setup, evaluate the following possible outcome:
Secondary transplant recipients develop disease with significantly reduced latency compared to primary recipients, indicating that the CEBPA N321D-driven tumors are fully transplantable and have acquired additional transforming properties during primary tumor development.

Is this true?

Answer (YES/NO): YES